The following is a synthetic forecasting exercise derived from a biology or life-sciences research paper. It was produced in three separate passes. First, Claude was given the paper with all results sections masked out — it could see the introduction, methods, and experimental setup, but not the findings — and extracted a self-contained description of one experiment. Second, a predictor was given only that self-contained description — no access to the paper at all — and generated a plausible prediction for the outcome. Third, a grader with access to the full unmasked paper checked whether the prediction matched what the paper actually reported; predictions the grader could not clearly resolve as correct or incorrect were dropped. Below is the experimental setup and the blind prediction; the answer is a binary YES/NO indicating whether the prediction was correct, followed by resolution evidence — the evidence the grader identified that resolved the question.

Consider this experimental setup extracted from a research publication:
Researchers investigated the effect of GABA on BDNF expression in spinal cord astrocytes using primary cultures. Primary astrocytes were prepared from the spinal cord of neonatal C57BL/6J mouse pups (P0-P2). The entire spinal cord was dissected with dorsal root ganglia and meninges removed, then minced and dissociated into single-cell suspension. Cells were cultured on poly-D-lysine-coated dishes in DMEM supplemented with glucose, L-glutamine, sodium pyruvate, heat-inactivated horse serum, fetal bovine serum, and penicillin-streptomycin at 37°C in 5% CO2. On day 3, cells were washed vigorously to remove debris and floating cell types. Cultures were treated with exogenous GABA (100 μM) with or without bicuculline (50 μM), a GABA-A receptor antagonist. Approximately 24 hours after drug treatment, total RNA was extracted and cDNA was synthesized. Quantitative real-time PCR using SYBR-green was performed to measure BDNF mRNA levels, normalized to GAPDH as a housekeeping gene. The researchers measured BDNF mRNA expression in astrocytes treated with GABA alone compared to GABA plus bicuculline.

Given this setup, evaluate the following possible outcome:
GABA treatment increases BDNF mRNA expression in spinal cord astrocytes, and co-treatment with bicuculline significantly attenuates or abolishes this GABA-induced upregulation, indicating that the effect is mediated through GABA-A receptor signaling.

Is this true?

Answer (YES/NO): NO